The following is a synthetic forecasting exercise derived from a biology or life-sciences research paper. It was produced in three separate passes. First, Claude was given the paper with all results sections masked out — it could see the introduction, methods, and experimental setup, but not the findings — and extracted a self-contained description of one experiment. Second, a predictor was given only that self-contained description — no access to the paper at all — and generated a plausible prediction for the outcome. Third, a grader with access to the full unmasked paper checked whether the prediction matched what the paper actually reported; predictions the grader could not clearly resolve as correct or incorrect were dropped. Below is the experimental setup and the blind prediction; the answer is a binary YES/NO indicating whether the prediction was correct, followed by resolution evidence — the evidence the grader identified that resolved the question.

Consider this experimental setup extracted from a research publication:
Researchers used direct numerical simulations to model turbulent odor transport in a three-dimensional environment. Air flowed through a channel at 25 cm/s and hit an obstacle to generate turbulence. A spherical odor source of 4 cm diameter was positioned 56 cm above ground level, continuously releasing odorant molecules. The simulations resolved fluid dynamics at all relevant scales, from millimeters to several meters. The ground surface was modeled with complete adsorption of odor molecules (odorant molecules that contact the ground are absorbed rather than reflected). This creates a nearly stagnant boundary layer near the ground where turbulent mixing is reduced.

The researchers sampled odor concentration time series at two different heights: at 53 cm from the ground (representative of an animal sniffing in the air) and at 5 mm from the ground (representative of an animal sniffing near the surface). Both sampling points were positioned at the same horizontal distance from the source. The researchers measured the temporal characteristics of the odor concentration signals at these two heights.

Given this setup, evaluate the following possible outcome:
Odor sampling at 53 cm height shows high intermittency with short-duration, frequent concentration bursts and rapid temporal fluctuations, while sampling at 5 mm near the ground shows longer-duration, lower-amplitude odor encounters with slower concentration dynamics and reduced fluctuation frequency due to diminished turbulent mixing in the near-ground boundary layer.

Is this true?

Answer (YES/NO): YES